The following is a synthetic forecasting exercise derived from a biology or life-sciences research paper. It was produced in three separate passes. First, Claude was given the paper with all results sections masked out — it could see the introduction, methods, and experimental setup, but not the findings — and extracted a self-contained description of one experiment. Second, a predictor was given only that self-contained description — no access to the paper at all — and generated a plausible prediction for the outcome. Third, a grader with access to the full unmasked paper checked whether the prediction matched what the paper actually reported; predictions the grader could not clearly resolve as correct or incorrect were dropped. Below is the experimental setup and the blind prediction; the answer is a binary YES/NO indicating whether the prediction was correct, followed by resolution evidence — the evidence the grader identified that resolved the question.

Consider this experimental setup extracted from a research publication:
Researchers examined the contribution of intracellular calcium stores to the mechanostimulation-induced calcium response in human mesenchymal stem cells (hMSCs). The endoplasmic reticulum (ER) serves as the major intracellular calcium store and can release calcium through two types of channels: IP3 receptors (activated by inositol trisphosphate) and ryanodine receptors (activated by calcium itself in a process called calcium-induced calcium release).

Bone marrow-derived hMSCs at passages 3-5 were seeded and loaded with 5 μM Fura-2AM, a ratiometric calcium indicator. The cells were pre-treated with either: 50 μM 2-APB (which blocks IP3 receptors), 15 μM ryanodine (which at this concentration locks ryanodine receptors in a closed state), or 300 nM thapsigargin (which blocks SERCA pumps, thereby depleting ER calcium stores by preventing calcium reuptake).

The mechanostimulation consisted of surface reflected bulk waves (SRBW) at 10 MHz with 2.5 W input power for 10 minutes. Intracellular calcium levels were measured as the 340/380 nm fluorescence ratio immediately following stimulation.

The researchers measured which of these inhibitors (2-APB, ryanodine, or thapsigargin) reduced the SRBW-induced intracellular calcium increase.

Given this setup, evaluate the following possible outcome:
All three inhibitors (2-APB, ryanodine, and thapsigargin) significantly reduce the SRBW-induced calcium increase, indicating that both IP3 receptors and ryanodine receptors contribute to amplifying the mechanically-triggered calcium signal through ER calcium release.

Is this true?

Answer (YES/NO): NO